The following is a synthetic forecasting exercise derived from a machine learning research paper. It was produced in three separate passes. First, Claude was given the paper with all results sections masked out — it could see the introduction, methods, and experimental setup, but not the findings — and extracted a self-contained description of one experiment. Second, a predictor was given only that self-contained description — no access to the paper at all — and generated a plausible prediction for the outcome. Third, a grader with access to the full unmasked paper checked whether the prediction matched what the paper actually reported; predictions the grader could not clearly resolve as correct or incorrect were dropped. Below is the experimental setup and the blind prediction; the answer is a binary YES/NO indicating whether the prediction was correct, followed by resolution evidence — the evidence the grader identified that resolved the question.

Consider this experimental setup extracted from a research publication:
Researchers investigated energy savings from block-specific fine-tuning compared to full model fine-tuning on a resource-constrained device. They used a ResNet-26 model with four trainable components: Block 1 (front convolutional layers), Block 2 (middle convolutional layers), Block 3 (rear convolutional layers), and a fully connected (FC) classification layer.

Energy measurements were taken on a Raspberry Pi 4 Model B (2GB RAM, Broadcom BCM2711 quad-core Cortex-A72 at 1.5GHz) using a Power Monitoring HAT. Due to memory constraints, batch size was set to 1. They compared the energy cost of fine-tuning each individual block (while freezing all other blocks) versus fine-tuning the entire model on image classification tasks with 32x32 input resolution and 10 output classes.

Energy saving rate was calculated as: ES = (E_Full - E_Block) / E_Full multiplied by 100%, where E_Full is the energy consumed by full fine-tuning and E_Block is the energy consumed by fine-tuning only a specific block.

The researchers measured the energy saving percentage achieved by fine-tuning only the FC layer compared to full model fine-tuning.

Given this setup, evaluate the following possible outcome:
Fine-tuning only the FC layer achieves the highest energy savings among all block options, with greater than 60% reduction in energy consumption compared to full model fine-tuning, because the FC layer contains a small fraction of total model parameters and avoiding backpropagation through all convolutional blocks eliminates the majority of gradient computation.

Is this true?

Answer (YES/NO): YES